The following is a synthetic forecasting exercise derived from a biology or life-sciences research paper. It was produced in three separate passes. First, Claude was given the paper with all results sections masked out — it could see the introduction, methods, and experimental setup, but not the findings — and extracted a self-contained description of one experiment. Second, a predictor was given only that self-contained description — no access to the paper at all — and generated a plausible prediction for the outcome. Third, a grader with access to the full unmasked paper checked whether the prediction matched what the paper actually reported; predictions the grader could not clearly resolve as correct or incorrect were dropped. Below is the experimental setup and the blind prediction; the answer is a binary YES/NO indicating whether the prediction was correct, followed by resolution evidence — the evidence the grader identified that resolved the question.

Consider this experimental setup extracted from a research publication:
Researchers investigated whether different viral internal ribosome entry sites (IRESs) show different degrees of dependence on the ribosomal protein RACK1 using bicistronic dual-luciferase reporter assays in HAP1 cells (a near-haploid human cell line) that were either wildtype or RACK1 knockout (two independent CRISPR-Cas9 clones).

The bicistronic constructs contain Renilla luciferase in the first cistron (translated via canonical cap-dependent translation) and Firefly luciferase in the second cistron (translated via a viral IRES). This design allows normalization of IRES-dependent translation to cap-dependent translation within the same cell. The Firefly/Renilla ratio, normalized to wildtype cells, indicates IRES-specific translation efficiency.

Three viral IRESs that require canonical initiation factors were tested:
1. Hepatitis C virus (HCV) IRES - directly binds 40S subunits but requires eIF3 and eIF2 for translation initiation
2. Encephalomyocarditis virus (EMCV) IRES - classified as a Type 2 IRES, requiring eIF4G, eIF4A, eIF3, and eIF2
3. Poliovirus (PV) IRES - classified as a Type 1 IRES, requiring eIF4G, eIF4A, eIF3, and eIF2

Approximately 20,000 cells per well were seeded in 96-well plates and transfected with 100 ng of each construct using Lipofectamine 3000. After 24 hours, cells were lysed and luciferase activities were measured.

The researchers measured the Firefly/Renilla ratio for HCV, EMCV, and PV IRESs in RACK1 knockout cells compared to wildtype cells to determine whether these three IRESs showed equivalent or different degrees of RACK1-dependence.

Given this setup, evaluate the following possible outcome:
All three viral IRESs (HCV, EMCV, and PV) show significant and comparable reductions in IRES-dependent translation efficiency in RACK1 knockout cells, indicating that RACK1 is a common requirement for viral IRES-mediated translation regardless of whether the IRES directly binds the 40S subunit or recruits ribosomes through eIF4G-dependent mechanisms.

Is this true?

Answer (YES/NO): NO